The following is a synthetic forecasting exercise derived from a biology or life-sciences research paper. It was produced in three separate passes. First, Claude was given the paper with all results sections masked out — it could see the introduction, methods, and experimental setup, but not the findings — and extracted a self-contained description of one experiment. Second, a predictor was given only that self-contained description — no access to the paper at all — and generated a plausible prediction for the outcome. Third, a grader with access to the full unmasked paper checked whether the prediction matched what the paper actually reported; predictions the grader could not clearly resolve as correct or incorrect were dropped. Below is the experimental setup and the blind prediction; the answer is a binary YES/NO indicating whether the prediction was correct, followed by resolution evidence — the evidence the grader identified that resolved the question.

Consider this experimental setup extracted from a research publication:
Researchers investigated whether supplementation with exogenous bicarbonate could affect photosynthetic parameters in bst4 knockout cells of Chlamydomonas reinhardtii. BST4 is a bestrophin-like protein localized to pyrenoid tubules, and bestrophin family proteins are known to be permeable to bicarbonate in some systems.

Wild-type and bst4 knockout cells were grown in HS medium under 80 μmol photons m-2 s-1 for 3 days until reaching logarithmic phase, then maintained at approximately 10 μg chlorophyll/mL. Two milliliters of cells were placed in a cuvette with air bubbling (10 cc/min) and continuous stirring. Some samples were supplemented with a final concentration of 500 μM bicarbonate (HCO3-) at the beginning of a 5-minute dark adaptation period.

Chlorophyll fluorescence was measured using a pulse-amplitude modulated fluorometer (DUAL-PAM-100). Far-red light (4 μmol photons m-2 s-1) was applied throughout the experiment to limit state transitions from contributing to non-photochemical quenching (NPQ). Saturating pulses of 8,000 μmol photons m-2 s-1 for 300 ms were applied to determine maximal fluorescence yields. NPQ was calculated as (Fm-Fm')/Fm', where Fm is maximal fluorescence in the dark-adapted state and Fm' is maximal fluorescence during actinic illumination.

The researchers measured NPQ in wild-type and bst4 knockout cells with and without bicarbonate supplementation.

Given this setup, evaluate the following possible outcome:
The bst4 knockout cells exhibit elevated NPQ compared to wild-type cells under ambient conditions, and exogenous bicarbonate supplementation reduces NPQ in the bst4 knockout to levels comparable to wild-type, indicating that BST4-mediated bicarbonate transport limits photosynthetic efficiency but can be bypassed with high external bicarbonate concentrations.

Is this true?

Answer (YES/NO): NO